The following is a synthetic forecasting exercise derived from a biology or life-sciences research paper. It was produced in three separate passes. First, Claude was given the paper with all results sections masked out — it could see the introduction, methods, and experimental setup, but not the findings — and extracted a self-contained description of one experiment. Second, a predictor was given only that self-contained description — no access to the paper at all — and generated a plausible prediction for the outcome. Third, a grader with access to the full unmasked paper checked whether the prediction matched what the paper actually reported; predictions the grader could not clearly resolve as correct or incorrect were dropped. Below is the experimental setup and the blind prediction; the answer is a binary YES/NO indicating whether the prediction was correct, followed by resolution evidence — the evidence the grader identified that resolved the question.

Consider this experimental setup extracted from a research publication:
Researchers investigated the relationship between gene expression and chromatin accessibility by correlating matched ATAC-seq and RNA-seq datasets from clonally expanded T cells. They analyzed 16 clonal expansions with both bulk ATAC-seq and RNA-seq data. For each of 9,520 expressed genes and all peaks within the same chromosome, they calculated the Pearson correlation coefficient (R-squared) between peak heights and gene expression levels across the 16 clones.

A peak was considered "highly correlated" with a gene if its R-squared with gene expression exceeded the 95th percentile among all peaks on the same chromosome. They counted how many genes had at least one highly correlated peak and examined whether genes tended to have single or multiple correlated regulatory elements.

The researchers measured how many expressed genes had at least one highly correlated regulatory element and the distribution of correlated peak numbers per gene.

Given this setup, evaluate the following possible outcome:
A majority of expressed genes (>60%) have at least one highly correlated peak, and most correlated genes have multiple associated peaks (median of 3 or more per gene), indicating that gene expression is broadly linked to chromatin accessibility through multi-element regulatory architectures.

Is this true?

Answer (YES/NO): NO